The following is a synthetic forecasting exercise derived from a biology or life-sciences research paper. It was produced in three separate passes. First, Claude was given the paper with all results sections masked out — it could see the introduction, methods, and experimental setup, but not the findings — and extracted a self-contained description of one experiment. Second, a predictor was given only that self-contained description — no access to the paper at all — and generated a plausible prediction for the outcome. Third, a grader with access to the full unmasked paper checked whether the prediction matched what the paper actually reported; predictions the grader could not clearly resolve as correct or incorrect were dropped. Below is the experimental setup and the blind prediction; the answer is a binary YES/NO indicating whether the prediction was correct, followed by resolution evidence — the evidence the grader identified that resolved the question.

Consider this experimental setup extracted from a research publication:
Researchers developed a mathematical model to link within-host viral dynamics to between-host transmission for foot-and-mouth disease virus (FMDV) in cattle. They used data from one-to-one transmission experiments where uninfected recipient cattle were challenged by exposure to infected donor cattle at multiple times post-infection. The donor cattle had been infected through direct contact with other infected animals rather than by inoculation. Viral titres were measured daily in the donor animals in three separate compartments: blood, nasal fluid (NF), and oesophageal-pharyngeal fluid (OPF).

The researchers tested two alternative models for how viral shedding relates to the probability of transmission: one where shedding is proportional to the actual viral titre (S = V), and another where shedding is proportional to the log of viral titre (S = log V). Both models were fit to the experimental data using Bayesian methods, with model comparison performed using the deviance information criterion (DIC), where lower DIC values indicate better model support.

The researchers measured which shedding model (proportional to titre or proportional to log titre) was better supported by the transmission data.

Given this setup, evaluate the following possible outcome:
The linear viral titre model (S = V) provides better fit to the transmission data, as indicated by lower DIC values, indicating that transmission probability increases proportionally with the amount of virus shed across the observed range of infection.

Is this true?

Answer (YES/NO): NO